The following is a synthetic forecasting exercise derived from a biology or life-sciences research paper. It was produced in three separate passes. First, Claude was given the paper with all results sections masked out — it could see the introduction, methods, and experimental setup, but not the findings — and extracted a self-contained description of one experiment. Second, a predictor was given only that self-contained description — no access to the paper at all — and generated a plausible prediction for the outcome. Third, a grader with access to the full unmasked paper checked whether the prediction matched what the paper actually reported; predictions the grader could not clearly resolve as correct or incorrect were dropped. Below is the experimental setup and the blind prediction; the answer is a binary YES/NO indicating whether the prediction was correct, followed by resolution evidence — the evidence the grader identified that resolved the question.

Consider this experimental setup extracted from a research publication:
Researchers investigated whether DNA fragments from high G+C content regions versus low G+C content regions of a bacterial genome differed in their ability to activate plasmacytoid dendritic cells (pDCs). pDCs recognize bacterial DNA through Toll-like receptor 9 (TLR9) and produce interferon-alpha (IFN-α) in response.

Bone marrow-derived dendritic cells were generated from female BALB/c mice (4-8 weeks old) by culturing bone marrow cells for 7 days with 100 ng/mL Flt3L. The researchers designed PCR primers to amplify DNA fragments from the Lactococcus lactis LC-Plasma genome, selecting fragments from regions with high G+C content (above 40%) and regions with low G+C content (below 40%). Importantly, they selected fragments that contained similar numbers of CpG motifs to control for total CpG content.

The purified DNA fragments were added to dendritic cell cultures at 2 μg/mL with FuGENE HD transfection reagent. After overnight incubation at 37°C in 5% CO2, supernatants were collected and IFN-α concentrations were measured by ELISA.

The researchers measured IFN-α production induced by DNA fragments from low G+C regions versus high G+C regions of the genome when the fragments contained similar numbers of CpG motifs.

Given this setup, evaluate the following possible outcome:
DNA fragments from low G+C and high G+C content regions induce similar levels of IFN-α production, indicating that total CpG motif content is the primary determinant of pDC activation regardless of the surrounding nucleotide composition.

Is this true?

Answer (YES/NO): NO